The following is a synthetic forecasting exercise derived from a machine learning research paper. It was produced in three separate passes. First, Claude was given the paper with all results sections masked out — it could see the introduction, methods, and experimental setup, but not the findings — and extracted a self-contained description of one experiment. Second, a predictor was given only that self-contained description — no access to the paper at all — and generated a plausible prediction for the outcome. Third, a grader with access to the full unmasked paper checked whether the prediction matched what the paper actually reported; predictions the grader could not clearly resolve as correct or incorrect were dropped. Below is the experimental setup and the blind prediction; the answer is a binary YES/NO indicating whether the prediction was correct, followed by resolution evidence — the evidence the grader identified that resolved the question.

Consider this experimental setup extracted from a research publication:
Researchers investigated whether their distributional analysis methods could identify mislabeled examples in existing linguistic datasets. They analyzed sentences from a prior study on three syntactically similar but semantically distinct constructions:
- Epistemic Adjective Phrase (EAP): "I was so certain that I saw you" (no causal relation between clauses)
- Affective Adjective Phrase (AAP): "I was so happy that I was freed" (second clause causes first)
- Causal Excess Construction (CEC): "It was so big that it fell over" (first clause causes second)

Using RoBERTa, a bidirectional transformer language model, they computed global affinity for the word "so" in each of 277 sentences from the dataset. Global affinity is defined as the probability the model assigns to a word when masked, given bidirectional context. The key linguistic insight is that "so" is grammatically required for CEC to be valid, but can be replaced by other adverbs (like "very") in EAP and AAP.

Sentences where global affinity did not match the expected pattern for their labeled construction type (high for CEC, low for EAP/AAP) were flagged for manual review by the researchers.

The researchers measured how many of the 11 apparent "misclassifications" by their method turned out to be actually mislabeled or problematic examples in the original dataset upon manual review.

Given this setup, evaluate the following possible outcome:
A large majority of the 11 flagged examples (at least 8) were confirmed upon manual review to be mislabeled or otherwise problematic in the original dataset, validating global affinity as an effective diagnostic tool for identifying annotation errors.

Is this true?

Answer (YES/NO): NO